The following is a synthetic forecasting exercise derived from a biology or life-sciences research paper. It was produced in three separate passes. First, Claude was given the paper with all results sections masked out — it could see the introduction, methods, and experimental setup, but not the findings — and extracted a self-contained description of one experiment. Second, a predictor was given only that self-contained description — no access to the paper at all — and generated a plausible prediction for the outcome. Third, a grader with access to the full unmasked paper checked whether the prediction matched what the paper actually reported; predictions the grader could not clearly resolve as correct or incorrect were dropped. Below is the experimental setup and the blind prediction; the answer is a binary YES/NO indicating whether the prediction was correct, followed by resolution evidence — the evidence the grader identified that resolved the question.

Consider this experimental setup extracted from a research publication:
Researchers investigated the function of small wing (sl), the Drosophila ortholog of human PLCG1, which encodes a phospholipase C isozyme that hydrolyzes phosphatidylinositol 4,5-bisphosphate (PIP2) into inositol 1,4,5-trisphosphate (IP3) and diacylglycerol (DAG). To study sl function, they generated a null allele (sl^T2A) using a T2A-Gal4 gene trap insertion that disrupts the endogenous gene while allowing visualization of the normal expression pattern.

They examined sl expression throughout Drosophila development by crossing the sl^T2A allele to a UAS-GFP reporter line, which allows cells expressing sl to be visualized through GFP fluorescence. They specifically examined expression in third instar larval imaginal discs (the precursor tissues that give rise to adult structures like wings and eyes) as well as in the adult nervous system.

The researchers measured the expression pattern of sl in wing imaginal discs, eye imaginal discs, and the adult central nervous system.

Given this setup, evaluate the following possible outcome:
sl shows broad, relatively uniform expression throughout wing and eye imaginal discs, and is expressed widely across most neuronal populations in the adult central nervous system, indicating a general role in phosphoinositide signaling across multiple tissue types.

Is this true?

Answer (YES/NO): NO